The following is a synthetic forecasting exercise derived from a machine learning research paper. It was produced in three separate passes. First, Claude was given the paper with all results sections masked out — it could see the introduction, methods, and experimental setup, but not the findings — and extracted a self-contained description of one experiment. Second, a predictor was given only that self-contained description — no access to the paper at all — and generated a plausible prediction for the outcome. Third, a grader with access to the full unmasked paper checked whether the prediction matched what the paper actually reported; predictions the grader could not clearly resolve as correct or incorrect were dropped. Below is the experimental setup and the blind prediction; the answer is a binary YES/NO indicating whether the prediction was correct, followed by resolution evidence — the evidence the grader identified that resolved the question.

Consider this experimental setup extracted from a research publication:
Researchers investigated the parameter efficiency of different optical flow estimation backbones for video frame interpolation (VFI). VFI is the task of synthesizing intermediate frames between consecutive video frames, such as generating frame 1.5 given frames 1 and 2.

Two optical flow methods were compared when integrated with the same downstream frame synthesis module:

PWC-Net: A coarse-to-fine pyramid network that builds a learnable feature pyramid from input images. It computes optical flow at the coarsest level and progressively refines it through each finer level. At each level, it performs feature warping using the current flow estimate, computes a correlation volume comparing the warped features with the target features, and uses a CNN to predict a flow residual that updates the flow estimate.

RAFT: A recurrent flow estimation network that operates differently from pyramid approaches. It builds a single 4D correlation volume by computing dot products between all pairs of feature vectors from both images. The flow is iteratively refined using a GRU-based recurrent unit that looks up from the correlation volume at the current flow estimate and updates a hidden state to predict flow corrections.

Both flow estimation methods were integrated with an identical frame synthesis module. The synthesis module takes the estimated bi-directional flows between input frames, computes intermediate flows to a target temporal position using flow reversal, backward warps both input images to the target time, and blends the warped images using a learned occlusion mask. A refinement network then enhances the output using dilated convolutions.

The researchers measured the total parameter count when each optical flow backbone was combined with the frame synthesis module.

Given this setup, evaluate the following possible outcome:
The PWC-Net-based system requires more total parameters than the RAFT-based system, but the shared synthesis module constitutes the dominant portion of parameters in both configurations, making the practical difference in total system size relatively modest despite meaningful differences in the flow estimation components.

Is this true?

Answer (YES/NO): NO